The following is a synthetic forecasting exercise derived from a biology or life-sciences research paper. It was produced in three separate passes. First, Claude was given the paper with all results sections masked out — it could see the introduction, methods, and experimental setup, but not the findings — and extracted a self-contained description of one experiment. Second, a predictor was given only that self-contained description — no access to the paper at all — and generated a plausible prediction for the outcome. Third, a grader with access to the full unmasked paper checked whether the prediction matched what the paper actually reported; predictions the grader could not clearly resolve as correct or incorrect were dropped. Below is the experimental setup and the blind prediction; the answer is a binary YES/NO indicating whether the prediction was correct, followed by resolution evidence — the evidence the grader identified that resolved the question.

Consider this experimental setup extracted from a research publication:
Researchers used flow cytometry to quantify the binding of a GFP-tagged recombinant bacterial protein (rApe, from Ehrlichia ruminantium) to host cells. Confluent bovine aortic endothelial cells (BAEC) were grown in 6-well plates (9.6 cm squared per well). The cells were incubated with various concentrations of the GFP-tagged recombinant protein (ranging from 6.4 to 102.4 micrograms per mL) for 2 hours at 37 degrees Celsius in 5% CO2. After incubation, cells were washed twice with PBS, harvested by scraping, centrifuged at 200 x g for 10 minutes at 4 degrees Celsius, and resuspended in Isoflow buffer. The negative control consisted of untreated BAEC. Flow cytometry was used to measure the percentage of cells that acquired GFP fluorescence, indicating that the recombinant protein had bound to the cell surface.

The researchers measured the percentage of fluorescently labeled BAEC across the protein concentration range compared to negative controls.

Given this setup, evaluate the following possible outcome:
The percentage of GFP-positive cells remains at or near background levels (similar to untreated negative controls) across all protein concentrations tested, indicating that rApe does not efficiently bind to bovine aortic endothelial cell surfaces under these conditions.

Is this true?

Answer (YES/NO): NO